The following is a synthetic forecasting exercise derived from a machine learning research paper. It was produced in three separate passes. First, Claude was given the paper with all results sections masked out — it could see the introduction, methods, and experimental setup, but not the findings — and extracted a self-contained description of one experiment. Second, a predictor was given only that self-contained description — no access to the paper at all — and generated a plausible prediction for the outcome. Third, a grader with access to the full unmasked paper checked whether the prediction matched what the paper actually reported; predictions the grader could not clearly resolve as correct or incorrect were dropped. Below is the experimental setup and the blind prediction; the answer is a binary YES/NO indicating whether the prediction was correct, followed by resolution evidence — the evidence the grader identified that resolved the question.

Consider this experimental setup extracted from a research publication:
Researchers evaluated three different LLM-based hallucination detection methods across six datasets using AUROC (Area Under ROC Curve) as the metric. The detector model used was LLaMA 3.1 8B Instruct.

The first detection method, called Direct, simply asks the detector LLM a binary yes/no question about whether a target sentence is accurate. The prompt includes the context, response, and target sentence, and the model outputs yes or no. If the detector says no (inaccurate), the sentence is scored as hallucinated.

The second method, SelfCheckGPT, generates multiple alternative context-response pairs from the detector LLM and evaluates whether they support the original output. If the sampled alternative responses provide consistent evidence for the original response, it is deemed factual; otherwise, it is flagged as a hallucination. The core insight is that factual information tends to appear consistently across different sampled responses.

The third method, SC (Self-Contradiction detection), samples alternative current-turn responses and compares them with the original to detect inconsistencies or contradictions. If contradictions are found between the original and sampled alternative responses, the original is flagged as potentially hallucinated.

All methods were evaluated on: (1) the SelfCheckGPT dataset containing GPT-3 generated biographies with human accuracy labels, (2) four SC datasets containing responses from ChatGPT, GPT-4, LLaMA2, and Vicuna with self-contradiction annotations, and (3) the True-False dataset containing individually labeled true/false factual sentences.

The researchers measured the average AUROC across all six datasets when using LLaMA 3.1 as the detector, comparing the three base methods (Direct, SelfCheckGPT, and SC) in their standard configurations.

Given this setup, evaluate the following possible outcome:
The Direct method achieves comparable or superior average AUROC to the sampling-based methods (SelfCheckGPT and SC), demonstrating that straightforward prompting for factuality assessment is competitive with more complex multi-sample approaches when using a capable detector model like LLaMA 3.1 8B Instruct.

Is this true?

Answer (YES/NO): NO